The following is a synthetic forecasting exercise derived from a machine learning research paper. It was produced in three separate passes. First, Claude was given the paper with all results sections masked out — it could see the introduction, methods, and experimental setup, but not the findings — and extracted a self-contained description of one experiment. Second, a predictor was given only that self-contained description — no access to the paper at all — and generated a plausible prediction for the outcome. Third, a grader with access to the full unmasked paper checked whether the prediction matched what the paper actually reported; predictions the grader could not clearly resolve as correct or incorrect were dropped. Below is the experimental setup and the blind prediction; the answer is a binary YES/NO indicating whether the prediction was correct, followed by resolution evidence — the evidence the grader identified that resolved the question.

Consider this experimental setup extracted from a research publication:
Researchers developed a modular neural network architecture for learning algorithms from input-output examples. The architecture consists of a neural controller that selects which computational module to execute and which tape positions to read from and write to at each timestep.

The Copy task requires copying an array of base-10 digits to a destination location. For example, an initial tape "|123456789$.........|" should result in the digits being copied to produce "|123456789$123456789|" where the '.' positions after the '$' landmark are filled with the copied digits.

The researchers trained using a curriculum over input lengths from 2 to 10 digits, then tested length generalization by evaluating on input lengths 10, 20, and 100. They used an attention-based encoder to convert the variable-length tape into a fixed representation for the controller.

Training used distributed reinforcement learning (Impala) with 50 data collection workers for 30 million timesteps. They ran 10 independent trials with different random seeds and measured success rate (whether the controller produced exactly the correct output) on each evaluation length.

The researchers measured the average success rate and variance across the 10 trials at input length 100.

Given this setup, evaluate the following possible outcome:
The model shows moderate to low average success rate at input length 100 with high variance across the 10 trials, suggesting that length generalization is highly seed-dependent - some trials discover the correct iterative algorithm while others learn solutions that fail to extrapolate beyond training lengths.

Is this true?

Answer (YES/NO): NO